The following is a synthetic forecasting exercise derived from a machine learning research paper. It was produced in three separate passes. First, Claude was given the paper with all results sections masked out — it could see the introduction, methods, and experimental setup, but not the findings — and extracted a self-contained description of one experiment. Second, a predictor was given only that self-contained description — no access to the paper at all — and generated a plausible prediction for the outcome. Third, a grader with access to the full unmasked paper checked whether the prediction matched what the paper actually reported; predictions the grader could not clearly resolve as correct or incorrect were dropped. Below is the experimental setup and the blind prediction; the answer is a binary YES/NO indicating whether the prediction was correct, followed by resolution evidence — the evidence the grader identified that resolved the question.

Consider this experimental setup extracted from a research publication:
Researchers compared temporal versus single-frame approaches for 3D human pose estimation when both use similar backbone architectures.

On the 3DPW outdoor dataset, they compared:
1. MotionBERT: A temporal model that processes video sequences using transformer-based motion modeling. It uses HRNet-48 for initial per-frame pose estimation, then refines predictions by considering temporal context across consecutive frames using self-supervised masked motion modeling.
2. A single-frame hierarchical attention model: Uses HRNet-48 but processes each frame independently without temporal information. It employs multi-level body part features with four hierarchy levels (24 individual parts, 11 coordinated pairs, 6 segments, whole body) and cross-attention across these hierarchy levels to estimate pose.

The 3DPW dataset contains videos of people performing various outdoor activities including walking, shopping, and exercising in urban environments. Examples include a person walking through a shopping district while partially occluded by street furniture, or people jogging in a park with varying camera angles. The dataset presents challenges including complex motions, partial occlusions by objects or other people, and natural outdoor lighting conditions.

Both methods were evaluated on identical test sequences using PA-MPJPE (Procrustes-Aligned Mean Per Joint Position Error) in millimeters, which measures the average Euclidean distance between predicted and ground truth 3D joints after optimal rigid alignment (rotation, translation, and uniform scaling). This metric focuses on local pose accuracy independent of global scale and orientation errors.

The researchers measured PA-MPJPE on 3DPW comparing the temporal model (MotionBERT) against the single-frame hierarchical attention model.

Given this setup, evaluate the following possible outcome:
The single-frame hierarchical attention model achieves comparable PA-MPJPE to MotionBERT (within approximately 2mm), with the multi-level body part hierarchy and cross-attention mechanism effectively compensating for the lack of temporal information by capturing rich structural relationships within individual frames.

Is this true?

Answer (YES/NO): YES